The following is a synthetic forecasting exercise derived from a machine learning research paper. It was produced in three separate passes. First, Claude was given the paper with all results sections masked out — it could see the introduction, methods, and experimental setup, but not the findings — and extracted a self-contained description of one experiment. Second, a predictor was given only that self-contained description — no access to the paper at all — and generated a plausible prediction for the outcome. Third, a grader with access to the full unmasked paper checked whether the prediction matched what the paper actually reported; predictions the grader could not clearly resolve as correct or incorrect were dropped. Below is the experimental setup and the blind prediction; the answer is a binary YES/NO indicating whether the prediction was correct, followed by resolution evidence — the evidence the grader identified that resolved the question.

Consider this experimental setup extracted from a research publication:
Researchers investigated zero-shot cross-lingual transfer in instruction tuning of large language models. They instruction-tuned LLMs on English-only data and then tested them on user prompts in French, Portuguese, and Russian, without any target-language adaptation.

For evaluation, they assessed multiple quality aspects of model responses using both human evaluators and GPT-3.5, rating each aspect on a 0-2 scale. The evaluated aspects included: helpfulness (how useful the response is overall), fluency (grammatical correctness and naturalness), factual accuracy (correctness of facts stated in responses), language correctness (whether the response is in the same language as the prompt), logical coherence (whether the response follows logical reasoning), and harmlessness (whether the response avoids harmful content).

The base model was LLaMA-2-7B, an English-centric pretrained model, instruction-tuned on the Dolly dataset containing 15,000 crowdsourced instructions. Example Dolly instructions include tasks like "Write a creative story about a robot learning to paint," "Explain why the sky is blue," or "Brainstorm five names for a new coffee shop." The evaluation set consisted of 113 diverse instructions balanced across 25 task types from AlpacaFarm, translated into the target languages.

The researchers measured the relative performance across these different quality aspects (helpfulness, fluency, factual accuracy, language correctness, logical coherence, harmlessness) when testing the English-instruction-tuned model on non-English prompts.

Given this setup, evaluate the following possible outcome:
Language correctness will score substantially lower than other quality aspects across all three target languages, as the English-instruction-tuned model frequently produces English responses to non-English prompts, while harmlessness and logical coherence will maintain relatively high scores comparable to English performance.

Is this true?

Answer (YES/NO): NO